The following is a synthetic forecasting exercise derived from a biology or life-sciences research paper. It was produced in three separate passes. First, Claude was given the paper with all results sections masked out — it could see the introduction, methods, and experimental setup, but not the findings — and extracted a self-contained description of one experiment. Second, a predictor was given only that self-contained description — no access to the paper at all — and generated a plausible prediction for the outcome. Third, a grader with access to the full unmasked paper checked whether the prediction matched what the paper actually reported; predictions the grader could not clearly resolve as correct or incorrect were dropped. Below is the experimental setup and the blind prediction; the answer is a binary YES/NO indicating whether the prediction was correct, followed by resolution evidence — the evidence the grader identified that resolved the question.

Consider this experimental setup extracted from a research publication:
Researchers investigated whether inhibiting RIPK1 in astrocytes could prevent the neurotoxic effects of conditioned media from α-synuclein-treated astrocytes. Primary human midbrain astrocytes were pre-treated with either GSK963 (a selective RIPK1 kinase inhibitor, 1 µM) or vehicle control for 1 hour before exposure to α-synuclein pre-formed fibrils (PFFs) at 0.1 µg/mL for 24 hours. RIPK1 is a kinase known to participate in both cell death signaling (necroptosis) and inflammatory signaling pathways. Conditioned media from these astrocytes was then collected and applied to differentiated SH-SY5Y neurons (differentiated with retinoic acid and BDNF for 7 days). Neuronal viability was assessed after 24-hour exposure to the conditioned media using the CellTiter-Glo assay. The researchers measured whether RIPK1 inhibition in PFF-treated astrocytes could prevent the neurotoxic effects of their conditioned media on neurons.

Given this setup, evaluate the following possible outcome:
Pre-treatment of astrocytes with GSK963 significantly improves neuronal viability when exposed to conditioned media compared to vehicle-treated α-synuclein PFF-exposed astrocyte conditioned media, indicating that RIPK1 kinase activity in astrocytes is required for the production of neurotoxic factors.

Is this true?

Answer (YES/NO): YES